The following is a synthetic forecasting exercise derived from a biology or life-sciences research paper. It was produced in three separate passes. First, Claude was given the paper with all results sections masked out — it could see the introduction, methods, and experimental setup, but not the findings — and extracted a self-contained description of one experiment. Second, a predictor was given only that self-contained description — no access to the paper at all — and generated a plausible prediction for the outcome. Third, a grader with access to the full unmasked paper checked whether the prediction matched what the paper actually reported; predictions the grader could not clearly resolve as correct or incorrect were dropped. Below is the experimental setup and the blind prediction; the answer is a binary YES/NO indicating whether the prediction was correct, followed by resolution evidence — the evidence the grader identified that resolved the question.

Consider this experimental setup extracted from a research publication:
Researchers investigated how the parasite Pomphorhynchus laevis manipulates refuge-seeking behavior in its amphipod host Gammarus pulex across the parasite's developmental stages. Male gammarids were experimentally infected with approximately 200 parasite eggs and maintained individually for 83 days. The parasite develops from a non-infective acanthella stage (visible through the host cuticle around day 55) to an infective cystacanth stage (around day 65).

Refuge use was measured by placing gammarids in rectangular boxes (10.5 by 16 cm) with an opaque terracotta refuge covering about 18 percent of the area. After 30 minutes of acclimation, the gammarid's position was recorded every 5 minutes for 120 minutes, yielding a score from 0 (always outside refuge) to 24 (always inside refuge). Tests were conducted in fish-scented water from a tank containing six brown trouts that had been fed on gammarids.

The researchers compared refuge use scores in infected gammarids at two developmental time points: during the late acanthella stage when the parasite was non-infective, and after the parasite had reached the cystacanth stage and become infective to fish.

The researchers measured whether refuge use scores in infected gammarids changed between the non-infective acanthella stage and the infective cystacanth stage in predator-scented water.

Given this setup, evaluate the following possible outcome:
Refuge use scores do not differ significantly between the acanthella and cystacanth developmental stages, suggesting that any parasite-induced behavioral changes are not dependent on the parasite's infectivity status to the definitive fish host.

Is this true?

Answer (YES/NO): NO